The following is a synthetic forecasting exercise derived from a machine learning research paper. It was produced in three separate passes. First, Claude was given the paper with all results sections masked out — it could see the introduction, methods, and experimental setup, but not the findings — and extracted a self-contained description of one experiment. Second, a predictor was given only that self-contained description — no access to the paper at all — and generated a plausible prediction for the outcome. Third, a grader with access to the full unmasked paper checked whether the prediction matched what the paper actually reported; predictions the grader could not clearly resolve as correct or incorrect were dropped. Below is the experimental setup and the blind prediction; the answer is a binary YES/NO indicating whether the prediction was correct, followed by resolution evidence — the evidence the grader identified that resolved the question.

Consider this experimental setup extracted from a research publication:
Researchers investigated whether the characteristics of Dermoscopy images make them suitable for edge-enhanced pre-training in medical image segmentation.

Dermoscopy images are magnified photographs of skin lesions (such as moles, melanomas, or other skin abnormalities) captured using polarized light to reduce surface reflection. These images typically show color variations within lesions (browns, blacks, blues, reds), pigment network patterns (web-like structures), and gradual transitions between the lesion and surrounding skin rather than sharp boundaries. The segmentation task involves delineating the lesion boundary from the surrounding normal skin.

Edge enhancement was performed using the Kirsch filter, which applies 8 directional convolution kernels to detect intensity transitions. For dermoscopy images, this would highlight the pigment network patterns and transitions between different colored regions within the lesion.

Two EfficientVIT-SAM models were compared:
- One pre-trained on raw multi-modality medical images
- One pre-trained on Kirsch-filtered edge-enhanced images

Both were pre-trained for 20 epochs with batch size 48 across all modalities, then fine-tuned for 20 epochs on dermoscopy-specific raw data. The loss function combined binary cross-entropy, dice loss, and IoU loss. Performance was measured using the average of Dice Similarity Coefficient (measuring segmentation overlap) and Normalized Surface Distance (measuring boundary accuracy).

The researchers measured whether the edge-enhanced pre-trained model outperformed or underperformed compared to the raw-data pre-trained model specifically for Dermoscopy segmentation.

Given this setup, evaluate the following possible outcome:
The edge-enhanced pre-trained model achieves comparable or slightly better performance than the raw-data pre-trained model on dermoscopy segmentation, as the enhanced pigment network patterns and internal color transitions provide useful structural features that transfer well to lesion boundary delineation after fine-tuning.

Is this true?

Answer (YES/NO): NO